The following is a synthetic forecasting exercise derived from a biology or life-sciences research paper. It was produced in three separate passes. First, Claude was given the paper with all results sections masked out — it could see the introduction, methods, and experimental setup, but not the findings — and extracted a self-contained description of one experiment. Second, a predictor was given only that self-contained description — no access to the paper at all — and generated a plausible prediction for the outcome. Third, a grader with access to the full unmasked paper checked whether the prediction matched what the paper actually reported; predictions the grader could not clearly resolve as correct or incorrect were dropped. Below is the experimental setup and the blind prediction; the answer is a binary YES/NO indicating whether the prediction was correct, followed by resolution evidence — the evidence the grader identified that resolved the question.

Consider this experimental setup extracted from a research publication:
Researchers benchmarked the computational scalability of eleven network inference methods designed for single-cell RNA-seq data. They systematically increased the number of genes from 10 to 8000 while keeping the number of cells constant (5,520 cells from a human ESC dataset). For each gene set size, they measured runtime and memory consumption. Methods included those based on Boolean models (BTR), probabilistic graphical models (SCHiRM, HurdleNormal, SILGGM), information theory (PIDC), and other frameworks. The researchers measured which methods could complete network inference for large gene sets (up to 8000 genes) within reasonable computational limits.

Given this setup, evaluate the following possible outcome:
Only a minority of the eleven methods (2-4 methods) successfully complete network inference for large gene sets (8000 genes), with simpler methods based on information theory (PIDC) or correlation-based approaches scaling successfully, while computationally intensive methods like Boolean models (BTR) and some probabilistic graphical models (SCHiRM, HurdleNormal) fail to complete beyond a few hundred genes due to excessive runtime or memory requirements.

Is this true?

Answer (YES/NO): NO